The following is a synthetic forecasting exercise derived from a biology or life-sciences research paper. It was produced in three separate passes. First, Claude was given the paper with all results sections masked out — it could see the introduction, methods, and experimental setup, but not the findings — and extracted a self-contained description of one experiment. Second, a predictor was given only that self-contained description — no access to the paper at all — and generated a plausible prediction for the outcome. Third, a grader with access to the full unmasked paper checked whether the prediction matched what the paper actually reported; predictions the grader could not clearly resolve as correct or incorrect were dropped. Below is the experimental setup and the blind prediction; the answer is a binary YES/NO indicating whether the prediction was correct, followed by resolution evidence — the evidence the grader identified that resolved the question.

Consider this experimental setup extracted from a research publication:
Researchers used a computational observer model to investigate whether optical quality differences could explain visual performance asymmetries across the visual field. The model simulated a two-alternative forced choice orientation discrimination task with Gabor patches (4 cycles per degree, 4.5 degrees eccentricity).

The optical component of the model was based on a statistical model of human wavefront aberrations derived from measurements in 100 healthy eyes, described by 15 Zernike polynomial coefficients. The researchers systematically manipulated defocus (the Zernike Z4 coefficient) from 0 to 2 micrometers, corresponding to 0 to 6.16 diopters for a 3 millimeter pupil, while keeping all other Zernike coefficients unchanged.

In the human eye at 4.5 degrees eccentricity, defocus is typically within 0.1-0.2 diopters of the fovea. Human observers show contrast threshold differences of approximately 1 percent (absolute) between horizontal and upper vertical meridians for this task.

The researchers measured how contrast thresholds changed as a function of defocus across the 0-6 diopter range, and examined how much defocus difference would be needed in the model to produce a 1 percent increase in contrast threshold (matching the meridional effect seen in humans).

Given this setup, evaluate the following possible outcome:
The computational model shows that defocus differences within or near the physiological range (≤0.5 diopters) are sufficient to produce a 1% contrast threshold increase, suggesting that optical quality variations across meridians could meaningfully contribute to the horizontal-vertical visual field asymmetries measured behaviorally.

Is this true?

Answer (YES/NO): NO